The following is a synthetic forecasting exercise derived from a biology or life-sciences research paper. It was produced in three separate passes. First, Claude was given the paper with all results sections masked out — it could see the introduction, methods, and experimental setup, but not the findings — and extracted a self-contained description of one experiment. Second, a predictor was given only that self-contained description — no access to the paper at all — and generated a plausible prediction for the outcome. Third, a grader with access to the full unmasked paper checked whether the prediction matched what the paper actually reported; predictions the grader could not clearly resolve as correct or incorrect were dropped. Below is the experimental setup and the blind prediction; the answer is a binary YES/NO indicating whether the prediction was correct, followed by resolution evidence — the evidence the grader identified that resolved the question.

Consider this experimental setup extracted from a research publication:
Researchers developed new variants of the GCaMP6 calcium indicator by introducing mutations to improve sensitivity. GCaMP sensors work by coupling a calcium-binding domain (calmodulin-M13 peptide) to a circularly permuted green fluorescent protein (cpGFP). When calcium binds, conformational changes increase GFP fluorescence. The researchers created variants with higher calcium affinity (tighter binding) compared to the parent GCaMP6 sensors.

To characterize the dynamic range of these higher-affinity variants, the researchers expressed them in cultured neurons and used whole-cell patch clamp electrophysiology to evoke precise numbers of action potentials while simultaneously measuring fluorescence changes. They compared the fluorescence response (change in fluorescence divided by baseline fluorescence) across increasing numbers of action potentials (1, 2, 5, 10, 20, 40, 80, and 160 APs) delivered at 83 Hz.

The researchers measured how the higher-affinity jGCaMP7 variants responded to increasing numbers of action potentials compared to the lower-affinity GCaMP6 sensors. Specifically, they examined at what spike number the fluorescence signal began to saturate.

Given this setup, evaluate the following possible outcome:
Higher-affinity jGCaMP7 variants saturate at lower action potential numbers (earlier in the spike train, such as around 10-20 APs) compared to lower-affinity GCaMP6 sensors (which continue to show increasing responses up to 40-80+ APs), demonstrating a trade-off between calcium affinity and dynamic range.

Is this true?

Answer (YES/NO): YES